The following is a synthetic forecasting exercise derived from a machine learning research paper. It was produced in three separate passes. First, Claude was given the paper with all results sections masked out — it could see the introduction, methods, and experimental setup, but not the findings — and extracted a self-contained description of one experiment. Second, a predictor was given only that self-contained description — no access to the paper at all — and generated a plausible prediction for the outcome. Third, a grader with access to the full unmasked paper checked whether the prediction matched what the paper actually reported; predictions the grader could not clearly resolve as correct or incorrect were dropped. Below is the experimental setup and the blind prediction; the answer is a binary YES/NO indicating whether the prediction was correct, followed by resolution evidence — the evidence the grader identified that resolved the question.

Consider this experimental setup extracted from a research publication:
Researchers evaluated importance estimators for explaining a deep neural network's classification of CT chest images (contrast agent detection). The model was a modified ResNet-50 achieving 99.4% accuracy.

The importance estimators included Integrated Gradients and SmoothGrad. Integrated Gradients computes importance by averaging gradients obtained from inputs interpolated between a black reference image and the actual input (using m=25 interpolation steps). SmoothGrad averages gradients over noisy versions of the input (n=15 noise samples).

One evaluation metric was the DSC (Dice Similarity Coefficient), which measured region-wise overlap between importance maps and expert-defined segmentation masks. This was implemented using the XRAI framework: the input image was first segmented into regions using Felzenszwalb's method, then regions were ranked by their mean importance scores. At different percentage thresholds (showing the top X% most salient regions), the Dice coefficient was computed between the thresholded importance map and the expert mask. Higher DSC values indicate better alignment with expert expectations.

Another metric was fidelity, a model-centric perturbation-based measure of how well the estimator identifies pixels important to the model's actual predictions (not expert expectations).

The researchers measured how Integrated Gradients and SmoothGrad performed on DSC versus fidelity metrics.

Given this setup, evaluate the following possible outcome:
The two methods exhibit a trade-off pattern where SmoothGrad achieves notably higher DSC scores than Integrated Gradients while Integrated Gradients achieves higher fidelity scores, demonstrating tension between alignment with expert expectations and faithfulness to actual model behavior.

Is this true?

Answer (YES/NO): NO